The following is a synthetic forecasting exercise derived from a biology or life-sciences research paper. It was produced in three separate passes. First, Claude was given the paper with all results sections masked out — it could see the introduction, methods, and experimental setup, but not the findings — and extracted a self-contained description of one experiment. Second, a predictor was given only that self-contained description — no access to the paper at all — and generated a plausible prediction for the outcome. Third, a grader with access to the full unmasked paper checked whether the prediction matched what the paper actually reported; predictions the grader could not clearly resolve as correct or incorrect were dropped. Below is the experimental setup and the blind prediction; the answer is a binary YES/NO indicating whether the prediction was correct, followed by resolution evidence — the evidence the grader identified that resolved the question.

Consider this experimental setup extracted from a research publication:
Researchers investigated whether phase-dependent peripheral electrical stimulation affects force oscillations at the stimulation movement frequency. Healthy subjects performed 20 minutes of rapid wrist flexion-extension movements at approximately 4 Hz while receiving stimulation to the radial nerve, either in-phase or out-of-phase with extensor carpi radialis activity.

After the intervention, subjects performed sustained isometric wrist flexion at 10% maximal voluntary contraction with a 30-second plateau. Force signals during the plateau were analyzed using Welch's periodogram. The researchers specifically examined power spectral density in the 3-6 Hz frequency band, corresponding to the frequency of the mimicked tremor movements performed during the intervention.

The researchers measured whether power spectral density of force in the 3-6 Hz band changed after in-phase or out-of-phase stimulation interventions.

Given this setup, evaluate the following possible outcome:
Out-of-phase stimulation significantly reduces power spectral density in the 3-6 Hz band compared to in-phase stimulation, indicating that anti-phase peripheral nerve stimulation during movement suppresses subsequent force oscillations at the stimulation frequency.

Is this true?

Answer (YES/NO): NO